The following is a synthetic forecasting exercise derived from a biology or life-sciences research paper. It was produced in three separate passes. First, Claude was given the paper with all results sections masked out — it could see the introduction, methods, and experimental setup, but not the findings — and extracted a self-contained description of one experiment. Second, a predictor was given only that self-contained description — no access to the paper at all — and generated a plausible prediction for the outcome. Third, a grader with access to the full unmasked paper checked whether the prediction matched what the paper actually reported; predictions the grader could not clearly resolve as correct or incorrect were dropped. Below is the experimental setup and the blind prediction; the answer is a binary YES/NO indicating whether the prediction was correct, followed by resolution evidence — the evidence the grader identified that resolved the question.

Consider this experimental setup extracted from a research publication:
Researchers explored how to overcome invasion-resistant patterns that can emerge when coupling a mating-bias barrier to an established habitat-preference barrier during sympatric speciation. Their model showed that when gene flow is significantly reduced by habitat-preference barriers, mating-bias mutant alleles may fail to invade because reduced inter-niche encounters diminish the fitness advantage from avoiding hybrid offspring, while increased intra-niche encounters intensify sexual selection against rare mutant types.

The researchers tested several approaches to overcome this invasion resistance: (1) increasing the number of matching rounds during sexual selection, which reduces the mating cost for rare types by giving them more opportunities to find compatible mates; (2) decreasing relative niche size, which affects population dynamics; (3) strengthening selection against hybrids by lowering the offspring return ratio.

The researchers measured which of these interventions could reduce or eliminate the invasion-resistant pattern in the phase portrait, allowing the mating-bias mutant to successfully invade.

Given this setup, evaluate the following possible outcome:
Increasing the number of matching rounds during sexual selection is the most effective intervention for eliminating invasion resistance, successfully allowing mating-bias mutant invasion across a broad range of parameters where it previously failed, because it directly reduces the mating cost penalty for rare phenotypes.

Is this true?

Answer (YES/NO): NO